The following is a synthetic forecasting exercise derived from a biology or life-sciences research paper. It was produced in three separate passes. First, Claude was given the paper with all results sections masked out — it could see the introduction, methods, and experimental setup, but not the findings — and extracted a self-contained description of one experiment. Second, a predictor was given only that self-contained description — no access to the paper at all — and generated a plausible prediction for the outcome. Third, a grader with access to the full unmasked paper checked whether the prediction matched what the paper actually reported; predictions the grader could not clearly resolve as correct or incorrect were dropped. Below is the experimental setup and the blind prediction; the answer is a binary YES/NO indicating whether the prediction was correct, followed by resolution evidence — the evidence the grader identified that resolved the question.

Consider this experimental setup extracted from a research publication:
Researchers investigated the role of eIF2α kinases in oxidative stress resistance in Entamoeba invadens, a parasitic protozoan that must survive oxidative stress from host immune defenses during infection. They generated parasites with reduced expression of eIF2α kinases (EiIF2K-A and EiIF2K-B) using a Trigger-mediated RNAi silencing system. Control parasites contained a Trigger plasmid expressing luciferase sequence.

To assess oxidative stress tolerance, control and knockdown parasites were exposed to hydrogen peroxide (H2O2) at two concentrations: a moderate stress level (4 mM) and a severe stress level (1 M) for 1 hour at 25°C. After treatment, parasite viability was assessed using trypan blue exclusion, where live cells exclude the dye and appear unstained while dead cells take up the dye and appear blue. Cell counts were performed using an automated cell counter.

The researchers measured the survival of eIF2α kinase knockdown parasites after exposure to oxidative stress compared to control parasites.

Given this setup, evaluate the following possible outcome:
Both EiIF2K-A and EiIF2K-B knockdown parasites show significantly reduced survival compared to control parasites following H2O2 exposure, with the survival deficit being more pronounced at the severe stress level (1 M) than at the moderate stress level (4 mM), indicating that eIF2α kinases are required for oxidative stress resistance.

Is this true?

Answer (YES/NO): NO